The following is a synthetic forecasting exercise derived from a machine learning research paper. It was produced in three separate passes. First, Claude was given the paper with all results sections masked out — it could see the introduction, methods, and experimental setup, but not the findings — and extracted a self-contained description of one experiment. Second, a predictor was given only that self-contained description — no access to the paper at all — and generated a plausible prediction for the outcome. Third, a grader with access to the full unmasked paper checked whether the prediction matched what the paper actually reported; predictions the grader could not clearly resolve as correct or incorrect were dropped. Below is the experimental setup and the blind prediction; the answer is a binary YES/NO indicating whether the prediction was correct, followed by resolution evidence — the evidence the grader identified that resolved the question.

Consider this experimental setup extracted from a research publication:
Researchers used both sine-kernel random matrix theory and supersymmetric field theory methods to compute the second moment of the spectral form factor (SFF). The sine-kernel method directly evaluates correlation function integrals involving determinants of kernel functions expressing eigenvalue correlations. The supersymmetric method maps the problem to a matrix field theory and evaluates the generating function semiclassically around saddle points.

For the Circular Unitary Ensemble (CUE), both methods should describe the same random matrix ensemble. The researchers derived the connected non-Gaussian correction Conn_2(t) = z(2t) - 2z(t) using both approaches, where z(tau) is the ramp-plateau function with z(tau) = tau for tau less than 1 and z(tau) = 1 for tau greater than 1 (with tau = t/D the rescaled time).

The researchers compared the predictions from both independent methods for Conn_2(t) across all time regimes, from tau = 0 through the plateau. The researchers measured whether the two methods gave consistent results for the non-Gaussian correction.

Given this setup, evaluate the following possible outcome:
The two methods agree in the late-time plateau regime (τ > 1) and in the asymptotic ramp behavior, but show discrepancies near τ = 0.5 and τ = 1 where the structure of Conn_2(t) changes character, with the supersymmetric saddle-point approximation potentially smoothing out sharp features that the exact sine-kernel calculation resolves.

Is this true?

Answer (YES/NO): NO